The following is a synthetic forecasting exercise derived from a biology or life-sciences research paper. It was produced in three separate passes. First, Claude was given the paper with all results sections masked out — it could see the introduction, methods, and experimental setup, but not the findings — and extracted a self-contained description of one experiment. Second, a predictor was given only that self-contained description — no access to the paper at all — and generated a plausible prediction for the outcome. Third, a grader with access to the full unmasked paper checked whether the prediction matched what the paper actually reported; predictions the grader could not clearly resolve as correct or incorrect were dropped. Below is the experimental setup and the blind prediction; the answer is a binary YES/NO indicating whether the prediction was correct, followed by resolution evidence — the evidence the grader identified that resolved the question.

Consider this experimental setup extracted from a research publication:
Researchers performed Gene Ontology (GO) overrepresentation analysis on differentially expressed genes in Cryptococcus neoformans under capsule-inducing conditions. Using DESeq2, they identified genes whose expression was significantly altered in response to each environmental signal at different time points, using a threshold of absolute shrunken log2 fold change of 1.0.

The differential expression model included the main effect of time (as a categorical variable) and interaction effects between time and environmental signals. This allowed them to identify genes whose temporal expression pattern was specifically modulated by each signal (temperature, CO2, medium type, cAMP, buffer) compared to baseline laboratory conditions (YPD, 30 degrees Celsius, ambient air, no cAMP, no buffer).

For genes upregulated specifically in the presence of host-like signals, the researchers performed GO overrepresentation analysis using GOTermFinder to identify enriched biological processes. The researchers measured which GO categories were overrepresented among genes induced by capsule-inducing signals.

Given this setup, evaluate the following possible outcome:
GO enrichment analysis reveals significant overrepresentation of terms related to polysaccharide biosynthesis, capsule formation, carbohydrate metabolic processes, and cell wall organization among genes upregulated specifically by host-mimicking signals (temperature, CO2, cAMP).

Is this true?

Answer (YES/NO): NO